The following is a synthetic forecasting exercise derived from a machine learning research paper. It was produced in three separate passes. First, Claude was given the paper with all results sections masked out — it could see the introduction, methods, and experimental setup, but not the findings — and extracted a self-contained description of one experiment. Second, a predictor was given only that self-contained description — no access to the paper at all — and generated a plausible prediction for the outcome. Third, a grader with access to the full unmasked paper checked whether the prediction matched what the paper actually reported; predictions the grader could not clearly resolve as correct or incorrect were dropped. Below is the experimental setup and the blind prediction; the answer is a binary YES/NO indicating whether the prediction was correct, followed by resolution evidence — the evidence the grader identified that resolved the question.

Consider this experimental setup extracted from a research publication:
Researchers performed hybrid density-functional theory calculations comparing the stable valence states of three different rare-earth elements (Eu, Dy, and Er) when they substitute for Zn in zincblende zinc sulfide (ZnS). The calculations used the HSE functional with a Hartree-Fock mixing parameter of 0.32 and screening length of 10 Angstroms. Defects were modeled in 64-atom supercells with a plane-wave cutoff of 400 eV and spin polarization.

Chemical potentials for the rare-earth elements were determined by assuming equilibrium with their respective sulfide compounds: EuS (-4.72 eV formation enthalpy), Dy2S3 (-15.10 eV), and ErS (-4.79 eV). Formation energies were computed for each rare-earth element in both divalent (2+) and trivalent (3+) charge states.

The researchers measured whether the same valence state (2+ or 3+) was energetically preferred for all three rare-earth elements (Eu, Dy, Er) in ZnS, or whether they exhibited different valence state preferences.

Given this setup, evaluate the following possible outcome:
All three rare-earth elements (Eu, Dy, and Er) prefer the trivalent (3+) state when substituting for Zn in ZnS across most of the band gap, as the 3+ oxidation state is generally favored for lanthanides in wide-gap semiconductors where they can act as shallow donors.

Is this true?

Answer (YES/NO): NO